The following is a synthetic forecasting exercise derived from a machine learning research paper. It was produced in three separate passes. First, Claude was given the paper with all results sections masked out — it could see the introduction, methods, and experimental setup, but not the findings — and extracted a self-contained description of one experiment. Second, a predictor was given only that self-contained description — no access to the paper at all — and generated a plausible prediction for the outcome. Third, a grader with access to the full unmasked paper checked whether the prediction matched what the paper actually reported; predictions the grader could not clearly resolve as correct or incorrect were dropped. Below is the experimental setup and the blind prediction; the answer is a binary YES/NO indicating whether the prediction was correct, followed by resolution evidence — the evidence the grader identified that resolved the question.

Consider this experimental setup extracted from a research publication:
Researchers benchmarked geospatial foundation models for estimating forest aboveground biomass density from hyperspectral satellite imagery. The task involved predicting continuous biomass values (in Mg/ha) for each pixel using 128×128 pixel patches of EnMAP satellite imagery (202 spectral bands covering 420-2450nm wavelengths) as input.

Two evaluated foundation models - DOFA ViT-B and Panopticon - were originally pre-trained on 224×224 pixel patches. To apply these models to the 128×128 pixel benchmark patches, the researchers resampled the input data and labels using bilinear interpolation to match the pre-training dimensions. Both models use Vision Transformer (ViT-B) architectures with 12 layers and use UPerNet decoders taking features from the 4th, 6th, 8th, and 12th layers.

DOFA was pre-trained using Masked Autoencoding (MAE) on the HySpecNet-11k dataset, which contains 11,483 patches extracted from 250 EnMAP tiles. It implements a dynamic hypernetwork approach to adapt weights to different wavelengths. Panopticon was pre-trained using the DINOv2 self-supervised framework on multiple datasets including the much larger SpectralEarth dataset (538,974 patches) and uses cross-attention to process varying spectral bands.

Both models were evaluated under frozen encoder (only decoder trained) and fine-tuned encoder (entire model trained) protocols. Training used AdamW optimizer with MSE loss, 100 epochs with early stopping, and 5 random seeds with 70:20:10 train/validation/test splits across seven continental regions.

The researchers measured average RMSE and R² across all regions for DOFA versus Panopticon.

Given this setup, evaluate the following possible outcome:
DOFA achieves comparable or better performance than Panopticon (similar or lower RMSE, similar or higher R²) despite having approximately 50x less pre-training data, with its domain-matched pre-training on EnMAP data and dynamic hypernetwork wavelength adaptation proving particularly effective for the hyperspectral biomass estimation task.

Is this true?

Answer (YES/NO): NO